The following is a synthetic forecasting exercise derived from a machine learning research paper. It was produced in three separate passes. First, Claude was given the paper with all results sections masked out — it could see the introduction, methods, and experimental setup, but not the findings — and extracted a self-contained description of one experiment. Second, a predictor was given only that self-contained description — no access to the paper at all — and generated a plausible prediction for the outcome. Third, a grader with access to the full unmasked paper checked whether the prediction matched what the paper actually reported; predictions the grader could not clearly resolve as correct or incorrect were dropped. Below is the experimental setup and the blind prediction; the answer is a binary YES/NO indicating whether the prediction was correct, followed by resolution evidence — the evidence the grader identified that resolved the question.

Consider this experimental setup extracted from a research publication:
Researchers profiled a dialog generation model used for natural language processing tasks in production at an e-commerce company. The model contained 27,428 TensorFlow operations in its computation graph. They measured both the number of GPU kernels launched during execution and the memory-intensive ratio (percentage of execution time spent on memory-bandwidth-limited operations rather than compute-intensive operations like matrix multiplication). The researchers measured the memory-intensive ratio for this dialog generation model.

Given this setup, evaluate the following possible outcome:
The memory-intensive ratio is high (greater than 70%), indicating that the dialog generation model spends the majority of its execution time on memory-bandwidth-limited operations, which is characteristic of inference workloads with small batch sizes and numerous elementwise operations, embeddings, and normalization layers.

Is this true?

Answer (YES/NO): YES